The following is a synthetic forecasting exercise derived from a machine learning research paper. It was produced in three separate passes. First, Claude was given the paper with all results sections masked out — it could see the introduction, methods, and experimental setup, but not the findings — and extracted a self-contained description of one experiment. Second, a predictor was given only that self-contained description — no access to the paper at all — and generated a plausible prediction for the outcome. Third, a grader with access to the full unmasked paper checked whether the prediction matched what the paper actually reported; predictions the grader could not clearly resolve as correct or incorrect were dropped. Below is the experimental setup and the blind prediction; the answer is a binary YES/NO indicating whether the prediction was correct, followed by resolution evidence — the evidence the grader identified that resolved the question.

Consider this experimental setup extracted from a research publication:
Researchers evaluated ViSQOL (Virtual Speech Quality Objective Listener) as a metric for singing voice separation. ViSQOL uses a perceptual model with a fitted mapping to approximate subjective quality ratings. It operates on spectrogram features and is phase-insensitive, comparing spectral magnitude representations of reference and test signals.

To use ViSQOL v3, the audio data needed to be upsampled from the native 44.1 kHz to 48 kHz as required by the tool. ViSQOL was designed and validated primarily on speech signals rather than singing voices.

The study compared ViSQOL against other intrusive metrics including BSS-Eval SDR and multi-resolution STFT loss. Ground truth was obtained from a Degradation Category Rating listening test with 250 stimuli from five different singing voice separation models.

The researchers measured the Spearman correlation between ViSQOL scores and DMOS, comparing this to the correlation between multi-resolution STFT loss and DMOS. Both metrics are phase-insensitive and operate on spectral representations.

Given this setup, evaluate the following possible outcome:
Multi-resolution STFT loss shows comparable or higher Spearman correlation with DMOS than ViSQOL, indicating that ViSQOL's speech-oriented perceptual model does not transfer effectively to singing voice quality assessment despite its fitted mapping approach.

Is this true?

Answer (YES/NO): YES